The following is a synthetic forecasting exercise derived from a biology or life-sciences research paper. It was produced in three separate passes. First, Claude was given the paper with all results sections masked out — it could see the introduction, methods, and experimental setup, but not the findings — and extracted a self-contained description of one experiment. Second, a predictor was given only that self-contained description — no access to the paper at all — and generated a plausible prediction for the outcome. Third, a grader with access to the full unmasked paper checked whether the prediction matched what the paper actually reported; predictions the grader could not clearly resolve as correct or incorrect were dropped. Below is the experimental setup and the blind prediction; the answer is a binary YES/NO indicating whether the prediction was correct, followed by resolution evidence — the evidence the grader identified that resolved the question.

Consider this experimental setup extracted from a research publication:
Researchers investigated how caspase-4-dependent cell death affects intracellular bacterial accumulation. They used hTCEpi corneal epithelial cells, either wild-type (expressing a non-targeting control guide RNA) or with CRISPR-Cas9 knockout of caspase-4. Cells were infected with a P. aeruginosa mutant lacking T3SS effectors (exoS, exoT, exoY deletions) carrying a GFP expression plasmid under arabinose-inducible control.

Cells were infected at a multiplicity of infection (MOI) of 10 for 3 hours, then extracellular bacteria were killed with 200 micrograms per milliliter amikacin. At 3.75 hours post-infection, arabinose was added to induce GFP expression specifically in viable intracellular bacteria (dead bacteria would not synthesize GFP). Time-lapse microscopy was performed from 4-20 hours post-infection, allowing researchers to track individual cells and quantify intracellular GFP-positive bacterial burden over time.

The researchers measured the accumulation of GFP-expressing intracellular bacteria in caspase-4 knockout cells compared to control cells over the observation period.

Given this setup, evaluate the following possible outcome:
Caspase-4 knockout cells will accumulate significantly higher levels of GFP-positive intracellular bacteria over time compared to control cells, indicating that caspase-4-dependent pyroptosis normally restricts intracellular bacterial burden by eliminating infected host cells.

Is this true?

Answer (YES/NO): YES